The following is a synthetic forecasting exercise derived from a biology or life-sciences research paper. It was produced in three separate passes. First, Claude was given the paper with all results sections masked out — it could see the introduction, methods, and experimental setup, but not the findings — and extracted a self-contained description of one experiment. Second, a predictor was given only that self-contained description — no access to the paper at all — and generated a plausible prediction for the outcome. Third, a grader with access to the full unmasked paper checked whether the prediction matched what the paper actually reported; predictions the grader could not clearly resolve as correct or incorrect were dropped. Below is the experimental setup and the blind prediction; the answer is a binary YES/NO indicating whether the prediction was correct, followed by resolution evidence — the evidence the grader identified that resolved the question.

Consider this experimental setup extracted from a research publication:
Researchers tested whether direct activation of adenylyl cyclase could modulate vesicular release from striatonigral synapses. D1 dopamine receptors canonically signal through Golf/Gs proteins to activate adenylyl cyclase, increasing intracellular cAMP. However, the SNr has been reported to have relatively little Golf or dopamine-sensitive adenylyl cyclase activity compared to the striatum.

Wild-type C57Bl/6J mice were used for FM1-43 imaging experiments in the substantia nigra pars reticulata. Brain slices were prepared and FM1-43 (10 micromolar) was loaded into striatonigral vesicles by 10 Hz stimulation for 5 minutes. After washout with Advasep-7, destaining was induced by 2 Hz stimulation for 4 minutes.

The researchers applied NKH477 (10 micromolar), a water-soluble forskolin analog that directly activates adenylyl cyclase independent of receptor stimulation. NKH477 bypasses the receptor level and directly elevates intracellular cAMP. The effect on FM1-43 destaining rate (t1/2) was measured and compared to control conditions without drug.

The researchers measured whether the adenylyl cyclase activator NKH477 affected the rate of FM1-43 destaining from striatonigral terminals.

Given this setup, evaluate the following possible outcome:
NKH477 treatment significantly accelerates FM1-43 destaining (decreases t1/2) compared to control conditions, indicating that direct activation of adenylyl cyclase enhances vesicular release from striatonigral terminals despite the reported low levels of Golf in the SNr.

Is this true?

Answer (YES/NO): NO